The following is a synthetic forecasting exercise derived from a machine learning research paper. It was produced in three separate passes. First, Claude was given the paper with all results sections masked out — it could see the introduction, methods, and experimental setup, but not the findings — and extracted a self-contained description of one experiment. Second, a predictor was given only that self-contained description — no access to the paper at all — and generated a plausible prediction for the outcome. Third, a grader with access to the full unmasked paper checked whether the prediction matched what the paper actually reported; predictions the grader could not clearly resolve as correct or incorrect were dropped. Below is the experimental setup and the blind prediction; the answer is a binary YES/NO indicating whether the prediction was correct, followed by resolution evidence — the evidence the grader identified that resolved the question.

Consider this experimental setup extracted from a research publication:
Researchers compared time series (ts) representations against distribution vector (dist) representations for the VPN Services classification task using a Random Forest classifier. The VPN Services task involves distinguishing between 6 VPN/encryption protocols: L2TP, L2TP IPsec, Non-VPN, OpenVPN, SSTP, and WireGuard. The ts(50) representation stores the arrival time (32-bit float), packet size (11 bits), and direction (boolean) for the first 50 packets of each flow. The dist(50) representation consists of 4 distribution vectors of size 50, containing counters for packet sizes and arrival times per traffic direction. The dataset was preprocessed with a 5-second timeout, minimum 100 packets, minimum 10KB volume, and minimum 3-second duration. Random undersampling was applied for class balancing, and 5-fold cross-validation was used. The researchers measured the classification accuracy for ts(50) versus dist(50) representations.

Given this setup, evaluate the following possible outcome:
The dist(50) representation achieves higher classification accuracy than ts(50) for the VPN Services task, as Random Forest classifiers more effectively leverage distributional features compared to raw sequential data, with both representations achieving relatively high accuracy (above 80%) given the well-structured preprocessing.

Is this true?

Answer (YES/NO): YES